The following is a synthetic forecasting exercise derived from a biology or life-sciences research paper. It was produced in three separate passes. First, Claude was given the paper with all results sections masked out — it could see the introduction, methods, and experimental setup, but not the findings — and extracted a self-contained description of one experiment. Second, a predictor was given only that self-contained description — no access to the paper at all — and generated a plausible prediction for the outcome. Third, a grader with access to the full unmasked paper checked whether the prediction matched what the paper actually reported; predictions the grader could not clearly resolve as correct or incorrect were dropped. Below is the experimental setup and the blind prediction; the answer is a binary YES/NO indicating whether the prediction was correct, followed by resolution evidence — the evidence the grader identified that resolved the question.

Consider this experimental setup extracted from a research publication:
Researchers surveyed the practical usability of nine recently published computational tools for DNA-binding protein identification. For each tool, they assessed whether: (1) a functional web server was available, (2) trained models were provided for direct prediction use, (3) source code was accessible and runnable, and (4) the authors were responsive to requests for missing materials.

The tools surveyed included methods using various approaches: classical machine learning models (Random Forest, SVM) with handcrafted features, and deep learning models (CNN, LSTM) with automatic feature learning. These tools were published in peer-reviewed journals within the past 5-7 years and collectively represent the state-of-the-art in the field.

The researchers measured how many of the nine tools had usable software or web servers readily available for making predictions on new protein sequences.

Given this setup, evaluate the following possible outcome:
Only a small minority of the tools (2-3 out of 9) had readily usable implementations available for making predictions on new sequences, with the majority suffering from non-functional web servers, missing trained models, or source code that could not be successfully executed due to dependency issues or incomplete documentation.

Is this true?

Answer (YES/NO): NO